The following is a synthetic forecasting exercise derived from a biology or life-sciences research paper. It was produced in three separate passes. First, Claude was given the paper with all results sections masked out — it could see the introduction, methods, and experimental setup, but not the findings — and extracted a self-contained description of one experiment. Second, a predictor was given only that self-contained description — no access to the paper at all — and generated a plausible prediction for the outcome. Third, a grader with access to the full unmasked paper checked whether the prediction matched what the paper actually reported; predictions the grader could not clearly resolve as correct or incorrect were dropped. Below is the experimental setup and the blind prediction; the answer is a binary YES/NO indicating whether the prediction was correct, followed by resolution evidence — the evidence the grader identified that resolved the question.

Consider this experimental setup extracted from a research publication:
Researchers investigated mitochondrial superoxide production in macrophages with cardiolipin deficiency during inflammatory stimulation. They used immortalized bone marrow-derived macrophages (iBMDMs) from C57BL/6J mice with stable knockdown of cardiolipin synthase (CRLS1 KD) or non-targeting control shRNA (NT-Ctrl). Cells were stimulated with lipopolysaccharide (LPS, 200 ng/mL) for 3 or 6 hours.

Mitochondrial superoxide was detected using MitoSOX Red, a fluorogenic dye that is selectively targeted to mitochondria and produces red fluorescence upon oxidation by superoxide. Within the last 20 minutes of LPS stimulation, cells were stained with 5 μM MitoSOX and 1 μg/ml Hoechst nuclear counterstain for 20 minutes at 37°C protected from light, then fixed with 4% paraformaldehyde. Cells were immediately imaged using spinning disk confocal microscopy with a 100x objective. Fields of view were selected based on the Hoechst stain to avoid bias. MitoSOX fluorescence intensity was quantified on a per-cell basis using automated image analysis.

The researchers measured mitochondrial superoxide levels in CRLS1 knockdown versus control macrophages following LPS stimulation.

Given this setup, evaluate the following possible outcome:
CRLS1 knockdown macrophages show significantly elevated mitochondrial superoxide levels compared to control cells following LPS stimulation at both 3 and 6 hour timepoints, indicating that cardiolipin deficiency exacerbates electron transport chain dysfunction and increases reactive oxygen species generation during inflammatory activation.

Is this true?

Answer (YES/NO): NO